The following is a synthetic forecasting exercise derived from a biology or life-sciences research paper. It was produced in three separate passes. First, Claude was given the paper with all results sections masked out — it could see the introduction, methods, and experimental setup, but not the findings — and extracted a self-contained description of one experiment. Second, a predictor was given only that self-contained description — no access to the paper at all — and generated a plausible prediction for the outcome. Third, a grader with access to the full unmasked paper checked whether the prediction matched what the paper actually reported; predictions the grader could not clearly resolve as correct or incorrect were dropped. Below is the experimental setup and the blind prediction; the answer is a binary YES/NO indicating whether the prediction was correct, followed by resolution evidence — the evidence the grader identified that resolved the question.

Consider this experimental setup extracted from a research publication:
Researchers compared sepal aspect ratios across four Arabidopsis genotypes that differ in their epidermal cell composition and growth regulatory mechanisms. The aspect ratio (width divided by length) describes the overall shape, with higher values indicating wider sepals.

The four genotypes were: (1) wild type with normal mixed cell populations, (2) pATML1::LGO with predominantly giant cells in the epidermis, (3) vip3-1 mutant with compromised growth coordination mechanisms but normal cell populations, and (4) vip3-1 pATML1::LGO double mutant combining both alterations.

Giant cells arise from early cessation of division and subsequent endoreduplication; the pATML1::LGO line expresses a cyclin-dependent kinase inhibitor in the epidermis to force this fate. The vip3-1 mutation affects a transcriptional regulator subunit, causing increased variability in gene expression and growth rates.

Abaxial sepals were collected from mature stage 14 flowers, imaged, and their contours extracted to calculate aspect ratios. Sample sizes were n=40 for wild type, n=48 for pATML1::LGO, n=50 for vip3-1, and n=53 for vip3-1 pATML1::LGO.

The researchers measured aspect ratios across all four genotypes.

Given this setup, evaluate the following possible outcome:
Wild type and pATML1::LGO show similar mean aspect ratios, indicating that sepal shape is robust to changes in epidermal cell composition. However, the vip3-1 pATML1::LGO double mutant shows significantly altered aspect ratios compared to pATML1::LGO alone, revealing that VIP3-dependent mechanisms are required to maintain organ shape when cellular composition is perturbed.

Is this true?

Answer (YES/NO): NO